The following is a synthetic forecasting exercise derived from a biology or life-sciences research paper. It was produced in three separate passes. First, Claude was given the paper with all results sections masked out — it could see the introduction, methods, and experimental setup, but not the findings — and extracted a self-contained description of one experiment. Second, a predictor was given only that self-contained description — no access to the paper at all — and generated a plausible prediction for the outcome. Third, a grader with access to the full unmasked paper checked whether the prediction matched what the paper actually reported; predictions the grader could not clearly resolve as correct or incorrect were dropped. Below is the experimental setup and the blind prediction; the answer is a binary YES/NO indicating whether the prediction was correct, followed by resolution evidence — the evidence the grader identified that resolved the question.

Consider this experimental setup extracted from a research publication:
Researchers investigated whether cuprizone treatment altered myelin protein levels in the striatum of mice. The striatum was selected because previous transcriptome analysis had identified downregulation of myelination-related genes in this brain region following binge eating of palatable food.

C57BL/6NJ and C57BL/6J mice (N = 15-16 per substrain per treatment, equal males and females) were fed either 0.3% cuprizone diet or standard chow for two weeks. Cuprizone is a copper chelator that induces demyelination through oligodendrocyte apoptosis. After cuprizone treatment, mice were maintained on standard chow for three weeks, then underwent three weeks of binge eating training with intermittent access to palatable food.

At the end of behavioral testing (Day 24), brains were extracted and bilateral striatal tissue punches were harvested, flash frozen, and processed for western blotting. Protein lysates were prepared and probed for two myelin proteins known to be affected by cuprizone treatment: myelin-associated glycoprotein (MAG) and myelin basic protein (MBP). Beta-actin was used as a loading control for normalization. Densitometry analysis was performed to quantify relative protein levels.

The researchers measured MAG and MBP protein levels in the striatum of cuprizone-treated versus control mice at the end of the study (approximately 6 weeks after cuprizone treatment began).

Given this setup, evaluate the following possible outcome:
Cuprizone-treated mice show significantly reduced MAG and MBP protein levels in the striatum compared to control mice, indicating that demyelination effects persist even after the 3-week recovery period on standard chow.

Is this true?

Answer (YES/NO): NO